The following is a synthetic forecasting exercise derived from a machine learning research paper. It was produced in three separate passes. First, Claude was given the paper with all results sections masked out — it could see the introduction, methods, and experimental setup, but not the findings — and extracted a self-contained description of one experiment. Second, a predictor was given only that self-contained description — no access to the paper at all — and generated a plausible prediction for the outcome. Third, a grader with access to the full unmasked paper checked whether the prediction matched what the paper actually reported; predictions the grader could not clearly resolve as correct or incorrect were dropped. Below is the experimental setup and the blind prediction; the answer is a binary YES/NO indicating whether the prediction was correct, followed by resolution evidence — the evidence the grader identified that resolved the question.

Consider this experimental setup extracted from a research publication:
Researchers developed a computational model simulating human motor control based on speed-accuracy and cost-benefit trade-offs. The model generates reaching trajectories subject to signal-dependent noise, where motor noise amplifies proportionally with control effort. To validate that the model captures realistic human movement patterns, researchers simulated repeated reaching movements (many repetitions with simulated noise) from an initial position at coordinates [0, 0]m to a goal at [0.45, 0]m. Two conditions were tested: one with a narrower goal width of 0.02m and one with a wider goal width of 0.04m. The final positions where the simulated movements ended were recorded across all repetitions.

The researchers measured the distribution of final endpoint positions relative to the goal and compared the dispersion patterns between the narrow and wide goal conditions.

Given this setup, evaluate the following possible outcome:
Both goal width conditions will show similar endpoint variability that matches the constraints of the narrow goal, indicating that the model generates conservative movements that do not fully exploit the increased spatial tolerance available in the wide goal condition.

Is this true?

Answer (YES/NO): NO